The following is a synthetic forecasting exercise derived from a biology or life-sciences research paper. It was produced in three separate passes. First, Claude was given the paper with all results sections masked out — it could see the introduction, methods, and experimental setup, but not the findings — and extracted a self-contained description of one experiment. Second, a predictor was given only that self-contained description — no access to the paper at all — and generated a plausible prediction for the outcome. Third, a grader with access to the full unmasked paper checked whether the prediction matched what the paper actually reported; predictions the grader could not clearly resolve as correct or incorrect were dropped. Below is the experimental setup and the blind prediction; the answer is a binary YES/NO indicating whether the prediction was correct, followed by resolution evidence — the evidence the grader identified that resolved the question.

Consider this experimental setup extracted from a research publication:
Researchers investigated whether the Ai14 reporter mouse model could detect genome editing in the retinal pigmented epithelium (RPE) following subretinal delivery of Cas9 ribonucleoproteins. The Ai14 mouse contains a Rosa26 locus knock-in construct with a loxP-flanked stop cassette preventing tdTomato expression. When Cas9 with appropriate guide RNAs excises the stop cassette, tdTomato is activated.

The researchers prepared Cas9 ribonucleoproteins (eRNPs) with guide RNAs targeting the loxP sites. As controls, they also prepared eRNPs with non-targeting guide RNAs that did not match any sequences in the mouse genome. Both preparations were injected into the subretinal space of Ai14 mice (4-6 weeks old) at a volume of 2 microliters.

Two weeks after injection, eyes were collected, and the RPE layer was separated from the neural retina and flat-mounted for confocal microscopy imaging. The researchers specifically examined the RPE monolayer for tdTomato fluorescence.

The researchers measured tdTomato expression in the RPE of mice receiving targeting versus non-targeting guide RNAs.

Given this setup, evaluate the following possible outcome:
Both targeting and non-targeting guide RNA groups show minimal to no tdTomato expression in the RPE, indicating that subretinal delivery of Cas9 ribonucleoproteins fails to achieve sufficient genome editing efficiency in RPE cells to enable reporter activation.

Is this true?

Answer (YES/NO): NO